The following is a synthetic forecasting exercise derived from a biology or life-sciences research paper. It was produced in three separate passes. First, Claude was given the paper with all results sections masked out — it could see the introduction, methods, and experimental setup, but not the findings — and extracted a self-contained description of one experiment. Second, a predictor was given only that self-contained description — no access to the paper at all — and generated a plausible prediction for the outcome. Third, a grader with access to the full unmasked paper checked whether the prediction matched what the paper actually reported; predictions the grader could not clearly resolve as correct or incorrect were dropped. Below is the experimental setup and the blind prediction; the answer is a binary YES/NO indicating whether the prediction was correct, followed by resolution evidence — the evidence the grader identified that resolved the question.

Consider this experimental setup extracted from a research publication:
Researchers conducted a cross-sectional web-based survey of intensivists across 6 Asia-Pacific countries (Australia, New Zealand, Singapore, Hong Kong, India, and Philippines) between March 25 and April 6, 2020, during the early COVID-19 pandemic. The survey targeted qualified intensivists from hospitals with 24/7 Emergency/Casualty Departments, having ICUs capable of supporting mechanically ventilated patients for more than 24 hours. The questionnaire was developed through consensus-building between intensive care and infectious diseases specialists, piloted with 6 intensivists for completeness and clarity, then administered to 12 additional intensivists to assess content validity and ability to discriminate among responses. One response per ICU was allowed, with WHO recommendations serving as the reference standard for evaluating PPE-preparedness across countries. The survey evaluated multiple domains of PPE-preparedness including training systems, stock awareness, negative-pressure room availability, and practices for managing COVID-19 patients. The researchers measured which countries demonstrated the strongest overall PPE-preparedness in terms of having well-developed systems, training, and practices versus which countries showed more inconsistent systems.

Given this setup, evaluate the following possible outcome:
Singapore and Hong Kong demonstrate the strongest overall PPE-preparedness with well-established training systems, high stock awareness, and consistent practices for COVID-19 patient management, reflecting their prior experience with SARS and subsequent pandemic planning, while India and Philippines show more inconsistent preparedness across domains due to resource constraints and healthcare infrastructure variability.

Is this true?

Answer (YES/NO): NO